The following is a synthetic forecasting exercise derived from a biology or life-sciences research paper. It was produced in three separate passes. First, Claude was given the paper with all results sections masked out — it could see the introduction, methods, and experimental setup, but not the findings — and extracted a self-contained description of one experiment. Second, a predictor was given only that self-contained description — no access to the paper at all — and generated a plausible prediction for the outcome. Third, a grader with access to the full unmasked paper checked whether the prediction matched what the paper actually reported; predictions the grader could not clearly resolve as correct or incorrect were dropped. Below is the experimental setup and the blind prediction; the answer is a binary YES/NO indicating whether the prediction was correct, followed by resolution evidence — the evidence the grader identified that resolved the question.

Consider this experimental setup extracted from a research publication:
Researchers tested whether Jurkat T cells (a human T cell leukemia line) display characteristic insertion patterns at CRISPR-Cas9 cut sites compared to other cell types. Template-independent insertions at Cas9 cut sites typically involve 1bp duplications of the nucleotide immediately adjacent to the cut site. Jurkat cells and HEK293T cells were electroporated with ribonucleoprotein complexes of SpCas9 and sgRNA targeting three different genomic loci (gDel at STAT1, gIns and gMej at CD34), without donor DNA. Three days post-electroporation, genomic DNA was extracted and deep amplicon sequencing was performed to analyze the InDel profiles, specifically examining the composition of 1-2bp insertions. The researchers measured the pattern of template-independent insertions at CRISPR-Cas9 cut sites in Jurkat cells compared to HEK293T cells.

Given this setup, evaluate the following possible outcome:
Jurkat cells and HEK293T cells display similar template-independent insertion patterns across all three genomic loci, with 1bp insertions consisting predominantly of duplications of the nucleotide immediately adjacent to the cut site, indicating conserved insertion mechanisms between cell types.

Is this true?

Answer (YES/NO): NO